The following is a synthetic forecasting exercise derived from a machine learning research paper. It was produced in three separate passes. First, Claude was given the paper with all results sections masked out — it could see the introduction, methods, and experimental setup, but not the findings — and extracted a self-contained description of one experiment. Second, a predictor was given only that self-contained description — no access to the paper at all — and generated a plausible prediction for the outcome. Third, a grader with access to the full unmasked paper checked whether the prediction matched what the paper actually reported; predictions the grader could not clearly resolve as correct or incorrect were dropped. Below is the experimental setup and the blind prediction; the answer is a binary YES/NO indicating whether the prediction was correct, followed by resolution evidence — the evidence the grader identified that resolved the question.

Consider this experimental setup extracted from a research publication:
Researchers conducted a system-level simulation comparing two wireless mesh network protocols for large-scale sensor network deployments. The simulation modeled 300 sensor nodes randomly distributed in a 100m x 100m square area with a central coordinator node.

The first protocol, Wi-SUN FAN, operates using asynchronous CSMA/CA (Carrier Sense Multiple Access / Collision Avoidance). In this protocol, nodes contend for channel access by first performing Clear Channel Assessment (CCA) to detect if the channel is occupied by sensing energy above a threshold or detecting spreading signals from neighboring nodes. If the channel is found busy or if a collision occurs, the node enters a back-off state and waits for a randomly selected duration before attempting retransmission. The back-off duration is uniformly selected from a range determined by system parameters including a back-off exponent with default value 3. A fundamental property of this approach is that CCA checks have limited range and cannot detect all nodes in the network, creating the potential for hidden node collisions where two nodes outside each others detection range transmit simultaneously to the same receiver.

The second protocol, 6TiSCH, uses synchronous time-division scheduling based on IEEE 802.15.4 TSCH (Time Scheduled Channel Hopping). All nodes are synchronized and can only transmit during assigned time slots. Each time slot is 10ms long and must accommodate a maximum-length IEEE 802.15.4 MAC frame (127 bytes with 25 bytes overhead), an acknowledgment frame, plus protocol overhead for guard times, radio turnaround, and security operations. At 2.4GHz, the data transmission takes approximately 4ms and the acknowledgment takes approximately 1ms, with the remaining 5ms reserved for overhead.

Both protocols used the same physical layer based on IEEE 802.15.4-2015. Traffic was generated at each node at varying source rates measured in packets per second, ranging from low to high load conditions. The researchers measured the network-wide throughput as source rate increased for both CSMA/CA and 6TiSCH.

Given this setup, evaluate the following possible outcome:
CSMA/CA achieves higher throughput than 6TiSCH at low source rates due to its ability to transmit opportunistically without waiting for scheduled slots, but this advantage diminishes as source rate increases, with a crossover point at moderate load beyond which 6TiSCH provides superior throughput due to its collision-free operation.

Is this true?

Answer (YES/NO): NO